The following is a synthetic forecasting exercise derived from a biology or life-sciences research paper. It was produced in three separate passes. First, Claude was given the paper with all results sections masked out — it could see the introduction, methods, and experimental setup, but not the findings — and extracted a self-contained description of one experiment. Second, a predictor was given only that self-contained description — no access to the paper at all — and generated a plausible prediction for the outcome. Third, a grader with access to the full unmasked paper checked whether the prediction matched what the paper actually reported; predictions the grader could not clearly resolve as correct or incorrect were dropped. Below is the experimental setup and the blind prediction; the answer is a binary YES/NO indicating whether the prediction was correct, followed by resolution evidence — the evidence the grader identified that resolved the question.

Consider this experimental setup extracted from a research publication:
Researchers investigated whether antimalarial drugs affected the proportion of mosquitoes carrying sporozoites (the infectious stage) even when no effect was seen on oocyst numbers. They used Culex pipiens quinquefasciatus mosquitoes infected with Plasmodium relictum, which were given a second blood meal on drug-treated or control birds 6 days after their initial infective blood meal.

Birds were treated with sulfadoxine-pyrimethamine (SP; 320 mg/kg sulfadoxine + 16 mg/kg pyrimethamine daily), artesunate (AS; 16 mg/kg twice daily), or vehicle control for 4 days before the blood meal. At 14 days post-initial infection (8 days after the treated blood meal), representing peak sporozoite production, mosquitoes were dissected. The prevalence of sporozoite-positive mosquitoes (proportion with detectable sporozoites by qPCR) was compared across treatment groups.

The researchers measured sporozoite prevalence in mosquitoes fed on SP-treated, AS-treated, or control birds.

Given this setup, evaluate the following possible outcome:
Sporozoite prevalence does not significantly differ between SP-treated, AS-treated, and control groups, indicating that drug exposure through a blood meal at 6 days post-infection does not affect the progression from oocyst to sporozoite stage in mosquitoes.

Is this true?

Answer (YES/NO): NO